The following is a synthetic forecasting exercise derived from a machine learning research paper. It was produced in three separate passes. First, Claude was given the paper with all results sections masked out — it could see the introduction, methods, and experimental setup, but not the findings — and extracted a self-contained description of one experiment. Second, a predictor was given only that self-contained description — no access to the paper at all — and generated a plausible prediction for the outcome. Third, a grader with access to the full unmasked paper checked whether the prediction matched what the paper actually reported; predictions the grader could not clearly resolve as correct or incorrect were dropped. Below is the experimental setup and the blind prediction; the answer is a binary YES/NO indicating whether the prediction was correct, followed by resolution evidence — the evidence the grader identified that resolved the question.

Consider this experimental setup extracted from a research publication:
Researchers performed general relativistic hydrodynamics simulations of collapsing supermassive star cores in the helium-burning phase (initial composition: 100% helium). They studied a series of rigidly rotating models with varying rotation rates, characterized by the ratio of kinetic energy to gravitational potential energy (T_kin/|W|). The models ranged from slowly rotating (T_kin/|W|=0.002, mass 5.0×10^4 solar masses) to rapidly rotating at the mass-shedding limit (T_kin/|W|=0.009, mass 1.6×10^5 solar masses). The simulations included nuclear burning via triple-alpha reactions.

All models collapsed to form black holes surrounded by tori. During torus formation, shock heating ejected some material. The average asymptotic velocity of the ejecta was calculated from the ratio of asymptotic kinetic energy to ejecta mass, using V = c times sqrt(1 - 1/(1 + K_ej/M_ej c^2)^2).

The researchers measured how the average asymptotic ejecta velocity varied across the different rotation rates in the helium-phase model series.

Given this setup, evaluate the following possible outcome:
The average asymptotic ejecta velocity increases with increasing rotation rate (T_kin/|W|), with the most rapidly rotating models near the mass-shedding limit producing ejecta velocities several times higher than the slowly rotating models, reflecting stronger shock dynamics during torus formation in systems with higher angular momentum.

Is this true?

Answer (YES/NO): NO